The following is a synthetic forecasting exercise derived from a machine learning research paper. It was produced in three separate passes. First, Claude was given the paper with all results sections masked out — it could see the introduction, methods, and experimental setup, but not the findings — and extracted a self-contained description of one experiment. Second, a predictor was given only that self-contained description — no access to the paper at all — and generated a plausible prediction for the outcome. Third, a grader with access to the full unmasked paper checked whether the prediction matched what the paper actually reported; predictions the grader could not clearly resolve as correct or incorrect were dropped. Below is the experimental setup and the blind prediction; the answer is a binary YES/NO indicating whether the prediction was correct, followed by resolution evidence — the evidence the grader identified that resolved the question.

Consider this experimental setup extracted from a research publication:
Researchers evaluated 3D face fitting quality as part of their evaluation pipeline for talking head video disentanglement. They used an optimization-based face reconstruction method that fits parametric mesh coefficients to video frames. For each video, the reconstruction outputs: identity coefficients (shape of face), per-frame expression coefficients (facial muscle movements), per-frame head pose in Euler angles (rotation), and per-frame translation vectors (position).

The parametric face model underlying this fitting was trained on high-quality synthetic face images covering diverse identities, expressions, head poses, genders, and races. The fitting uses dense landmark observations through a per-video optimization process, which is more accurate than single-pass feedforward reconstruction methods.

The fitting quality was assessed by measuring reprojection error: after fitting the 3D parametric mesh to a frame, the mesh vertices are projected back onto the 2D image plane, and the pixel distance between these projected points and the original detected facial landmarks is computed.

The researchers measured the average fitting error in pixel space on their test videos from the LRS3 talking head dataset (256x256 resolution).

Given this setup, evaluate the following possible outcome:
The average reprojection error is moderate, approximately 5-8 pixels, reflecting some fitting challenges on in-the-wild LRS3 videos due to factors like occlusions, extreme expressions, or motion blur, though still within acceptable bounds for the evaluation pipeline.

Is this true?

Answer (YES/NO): NO